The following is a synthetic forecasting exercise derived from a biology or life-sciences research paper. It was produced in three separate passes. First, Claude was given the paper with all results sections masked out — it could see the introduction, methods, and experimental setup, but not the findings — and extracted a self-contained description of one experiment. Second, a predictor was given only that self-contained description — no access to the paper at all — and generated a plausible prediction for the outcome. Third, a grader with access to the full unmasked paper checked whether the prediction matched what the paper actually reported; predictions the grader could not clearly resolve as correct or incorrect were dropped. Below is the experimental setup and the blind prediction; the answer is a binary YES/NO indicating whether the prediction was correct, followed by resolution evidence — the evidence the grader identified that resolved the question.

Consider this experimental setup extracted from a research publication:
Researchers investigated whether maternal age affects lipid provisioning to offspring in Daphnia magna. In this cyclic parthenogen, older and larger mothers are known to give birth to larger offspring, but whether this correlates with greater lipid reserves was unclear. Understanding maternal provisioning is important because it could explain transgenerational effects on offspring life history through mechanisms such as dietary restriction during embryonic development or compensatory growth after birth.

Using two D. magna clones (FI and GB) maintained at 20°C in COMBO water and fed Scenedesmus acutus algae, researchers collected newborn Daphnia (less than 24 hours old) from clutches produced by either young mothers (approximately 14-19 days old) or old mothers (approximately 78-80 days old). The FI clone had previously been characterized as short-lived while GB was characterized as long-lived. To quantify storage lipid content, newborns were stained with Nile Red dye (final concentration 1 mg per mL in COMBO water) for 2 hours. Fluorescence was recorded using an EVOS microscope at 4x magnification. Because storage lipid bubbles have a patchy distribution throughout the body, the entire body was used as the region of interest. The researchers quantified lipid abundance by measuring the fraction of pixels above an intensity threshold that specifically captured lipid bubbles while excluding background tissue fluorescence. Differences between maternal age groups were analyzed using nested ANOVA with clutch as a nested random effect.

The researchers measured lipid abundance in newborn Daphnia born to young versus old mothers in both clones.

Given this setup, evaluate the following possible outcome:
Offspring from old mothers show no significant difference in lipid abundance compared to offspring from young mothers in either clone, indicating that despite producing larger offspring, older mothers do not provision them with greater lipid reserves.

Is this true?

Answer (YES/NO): NO